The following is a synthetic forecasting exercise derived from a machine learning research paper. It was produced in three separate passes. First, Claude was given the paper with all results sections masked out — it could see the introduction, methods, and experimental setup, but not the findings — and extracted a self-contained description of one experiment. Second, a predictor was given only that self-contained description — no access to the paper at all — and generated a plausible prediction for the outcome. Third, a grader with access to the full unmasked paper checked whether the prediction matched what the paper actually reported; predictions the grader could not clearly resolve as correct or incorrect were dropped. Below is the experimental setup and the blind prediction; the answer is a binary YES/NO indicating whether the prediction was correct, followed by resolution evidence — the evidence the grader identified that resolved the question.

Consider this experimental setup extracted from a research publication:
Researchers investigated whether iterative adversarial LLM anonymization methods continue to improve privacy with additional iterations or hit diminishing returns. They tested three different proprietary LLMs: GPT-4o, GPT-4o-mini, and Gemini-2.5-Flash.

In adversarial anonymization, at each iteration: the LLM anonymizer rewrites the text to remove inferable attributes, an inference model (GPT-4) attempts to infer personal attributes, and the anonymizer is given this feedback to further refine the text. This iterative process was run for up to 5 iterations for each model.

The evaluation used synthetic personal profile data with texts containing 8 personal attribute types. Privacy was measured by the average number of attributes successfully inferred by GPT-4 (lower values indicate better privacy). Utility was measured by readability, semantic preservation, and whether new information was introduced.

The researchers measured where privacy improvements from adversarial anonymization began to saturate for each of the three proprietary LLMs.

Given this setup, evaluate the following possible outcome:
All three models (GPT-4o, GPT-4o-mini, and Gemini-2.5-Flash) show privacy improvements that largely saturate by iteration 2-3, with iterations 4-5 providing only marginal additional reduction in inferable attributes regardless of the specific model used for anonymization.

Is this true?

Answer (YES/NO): NO